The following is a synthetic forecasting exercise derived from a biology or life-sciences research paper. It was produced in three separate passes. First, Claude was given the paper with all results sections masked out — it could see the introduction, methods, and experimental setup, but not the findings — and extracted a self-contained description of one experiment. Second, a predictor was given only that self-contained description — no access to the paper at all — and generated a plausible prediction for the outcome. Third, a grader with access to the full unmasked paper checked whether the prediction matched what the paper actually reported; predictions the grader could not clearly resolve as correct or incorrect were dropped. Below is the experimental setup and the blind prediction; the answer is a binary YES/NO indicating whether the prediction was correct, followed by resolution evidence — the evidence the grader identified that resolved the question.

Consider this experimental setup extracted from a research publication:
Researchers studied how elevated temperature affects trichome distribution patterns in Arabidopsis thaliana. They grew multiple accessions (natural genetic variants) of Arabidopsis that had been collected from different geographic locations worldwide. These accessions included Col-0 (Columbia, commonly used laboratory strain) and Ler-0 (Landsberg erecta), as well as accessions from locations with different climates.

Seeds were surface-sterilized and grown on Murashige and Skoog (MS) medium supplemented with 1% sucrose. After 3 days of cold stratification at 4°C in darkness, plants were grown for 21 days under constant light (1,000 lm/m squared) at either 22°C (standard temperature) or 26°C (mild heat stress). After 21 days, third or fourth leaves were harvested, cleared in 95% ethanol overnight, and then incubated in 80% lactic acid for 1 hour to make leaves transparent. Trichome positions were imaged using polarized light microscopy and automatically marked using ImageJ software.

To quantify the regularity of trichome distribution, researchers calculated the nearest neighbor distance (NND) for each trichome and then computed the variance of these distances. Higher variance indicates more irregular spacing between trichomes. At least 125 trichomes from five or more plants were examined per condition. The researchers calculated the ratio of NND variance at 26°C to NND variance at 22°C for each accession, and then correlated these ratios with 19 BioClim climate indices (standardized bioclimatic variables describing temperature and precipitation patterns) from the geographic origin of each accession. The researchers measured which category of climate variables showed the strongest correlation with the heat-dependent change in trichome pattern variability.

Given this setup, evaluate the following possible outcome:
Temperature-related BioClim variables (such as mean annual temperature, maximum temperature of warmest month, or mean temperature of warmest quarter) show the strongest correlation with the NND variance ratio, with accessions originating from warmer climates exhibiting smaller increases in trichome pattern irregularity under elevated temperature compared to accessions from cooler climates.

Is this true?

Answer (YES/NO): NO